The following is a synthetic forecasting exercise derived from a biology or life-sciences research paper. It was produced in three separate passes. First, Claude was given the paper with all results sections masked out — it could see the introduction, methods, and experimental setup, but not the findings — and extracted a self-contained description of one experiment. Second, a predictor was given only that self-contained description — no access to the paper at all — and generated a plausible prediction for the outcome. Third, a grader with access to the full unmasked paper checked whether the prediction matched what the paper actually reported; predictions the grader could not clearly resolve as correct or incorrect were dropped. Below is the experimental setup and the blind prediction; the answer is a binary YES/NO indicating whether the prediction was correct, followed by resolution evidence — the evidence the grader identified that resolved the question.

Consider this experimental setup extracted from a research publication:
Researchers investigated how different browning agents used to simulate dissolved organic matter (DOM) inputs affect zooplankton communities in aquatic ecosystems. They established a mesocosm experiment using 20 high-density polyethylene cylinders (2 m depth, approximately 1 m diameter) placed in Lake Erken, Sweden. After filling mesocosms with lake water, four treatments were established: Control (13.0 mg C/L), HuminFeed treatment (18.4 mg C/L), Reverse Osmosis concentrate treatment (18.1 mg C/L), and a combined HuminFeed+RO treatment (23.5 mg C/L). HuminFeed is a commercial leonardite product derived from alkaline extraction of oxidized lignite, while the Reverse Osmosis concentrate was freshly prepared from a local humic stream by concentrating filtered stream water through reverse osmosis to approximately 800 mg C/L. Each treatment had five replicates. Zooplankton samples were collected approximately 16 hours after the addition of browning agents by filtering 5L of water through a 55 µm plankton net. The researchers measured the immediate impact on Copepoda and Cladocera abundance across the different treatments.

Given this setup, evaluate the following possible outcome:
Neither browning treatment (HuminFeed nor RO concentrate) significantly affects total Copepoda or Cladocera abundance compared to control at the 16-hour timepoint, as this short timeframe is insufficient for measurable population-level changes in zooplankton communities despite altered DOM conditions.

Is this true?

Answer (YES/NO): NO